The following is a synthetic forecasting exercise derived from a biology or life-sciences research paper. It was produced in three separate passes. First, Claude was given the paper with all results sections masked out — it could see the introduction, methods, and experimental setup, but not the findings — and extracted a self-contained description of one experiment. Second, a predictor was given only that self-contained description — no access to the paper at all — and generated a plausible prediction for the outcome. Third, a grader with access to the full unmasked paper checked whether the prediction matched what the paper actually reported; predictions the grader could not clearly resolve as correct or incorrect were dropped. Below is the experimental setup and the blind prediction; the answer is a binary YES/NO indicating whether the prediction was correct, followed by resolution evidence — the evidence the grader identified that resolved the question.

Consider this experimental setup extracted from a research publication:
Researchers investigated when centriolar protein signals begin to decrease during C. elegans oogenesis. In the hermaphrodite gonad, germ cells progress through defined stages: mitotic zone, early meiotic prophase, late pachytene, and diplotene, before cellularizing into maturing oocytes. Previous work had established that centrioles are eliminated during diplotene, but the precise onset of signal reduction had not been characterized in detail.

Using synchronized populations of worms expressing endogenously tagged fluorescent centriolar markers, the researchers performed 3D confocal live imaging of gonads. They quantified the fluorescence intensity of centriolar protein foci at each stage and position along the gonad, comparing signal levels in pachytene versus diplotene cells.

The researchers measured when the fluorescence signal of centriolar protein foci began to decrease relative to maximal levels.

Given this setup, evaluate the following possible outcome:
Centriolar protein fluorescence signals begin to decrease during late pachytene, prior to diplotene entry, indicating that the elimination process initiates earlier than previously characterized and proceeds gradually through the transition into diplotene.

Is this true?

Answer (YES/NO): NO